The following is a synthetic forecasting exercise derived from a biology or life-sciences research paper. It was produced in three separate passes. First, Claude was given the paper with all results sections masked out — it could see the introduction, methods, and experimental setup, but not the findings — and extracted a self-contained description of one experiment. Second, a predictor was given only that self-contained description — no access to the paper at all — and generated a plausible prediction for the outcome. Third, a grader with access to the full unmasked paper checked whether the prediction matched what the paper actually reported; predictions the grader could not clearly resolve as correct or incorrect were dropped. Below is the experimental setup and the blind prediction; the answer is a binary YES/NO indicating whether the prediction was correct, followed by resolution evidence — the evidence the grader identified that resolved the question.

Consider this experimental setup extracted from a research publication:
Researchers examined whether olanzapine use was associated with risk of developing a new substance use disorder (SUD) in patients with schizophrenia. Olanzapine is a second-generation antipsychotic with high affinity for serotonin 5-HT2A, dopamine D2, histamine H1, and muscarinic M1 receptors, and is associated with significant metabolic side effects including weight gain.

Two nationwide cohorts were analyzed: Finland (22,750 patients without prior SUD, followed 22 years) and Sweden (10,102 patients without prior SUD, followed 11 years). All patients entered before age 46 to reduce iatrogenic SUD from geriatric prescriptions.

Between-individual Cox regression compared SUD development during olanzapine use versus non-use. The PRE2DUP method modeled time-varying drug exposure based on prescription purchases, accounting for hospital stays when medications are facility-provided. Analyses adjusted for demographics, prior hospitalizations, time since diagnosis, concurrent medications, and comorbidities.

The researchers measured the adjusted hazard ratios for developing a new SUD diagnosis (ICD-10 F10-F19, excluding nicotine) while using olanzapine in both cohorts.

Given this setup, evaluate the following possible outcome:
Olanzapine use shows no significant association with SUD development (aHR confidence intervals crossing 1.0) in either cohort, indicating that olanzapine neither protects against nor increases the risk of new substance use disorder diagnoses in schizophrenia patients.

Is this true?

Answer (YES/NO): NO